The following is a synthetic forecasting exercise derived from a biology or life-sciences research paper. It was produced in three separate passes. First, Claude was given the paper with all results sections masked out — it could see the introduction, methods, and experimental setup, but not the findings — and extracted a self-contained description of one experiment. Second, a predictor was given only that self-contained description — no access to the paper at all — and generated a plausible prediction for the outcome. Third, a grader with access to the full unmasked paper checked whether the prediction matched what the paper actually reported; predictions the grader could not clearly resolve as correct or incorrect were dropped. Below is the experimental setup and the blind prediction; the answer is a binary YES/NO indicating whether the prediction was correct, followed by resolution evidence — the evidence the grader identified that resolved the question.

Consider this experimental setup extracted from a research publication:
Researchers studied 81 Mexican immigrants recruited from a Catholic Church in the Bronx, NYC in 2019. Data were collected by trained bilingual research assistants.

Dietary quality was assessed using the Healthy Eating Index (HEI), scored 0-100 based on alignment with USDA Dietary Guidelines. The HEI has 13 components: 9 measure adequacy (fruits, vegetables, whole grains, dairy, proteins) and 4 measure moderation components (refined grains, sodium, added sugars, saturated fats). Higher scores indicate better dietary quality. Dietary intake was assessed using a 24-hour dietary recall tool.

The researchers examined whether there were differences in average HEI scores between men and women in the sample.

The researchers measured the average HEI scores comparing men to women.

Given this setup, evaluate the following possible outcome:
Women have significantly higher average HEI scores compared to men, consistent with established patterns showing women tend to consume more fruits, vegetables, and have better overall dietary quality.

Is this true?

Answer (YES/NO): NO